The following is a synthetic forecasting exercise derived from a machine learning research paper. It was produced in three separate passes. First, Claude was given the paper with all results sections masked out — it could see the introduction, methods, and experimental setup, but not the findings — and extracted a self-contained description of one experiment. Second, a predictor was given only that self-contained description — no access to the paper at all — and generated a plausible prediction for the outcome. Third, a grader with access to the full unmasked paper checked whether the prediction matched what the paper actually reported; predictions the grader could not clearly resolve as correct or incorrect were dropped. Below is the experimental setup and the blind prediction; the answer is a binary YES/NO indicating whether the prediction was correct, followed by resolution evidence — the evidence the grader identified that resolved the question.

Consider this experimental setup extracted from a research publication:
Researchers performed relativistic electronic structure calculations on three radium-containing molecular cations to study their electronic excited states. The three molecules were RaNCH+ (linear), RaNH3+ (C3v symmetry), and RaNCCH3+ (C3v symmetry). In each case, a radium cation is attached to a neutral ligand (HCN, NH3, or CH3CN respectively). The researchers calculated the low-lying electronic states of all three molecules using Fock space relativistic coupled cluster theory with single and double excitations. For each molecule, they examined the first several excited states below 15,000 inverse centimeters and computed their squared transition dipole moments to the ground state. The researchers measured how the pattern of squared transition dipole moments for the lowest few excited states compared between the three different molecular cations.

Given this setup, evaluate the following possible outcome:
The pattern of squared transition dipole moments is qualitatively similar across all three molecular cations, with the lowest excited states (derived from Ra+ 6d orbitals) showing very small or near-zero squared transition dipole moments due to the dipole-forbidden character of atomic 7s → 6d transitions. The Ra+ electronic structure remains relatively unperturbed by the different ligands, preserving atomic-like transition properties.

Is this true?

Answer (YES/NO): YES